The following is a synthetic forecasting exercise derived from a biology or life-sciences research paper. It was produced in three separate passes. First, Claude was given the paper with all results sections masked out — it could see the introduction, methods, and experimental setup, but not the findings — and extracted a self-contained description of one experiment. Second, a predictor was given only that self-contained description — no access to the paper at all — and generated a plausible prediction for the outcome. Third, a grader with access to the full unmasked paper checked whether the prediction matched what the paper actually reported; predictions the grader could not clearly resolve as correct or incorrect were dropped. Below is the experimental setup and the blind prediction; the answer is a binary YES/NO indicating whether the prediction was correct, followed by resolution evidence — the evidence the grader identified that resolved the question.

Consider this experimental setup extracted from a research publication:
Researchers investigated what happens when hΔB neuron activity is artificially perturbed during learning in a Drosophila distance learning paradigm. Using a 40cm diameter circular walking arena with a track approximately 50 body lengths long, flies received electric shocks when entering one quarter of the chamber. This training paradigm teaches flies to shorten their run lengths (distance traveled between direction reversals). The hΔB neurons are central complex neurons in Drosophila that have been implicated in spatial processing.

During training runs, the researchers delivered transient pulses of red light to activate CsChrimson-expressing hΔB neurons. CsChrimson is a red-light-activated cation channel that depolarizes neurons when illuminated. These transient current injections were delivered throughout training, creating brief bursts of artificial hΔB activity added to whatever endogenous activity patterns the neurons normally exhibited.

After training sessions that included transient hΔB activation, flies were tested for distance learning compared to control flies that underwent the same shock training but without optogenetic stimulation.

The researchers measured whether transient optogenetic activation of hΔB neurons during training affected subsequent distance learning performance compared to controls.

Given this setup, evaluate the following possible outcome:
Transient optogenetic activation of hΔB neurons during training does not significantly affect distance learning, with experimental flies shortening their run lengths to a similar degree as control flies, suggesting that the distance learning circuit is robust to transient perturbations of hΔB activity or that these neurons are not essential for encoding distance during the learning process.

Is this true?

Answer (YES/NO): NO